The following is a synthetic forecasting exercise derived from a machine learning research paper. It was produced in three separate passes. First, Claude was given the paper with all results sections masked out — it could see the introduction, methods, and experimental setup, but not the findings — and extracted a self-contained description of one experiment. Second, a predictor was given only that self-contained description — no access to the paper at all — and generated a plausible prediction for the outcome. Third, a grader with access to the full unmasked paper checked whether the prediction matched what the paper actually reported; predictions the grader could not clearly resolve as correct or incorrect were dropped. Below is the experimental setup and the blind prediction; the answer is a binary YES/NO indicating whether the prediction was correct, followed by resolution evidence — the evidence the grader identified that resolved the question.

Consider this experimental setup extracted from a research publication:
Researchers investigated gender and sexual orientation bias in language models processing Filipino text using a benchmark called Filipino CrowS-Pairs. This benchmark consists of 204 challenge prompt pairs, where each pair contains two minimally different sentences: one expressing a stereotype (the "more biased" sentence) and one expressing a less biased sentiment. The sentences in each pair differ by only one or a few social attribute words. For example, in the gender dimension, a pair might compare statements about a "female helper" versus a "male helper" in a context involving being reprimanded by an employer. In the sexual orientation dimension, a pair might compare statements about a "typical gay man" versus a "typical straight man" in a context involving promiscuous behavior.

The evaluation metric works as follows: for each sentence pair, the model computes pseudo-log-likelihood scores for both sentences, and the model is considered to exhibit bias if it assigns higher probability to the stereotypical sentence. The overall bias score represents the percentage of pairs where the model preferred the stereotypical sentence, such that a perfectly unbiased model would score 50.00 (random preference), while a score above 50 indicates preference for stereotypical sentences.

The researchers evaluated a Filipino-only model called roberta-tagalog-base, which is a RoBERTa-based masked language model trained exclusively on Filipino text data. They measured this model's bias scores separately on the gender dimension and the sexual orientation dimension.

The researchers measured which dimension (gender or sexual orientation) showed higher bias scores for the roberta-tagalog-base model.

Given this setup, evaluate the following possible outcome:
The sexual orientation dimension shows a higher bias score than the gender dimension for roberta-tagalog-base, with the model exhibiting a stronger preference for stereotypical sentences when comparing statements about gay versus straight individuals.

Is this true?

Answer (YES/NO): YES